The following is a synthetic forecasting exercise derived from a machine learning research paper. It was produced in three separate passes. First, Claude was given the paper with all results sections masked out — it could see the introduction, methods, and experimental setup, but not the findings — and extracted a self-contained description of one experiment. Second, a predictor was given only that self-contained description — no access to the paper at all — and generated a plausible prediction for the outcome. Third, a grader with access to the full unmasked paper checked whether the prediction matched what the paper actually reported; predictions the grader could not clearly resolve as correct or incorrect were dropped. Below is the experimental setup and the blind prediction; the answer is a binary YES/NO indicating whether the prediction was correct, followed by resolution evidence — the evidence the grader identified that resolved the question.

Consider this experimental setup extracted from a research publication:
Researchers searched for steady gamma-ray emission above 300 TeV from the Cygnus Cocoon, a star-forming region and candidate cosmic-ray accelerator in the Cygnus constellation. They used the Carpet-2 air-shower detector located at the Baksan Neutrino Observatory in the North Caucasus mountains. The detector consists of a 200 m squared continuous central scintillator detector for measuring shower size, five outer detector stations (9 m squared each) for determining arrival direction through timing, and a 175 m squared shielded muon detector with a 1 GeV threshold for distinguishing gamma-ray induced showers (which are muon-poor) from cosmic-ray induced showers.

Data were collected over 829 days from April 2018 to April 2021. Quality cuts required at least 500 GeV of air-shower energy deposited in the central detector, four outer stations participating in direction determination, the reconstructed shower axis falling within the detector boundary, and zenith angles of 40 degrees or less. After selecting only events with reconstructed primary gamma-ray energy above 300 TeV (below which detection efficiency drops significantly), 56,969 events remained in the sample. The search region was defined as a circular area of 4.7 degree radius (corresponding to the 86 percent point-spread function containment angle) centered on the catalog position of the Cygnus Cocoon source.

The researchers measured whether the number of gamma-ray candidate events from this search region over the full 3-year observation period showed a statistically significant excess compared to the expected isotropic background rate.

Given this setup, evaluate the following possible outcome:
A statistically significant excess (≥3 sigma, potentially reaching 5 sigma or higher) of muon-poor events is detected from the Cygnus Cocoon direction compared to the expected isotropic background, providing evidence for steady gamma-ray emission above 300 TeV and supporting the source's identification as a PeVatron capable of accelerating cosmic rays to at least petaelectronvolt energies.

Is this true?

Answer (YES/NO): NO